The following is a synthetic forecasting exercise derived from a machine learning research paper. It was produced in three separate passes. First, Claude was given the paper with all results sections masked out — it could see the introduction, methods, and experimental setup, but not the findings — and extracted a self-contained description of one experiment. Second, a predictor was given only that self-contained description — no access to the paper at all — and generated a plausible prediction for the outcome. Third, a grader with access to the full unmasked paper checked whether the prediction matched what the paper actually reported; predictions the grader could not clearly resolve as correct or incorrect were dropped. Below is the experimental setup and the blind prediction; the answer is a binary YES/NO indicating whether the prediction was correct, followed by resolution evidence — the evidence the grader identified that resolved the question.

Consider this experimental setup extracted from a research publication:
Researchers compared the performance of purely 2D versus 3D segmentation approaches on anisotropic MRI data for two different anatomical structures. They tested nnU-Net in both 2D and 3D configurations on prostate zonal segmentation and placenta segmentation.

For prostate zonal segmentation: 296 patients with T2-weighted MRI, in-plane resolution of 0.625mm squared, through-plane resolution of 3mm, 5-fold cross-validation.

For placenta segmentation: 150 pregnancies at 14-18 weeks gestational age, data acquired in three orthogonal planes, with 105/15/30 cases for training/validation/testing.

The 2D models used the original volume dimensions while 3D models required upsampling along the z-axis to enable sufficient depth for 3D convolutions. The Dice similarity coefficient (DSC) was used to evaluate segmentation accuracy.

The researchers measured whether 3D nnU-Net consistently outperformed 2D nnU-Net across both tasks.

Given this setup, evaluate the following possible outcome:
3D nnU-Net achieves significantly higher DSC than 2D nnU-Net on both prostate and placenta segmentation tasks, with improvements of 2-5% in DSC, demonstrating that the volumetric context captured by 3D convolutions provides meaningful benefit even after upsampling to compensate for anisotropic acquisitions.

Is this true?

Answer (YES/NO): NO